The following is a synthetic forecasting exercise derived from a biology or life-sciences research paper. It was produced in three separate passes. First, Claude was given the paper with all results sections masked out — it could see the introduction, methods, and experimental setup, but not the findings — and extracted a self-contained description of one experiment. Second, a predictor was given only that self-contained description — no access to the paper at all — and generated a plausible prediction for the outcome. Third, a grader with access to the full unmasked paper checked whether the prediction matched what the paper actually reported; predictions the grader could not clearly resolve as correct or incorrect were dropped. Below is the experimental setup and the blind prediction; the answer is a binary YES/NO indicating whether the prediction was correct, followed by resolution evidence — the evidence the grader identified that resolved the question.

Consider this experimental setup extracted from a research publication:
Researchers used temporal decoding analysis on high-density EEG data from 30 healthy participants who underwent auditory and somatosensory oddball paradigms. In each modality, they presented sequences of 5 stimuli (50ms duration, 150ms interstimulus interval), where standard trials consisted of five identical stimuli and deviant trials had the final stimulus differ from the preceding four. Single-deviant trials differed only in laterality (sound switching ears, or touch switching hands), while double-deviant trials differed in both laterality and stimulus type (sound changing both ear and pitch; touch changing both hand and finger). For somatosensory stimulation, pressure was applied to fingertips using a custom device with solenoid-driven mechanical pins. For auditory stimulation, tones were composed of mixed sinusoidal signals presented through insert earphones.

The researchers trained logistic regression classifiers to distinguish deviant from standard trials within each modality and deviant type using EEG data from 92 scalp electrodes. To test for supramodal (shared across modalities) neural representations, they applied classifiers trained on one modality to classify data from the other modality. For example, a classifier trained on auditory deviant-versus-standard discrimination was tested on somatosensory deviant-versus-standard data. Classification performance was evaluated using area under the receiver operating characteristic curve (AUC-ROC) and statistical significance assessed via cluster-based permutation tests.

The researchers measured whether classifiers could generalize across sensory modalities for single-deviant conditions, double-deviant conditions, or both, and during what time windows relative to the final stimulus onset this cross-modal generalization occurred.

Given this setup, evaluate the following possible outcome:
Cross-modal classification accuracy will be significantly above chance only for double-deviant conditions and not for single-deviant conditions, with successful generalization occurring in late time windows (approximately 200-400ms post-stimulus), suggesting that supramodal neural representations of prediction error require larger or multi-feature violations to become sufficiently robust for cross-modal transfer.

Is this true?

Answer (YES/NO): NO